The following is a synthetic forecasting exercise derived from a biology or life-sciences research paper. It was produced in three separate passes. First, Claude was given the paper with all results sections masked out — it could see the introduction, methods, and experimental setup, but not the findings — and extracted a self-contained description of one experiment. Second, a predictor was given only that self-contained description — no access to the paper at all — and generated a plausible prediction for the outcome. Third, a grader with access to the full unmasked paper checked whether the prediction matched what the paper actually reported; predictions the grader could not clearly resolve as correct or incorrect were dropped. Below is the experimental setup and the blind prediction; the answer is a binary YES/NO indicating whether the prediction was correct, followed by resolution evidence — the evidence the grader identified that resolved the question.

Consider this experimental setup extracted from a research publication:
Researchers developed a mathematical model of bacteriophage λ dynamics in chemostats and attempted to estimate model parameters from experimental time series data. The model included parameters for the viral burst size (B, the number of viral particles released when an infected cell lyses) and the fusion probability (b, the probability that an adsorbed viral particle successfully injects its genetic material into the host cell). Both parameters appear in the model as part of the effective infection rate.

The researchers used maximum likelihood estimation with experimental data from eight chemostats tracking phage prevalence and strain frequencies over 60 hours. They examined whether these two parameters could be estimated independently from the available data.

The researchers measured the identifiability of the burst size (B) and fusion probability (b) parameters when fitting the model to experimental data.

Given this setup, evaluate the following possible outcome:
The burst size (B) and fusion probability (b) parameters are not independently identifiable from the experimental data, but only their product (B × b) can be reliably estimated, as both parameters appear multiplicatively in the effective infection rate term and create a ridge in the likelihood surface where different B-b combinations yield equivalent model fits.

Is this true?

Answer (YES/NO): YES